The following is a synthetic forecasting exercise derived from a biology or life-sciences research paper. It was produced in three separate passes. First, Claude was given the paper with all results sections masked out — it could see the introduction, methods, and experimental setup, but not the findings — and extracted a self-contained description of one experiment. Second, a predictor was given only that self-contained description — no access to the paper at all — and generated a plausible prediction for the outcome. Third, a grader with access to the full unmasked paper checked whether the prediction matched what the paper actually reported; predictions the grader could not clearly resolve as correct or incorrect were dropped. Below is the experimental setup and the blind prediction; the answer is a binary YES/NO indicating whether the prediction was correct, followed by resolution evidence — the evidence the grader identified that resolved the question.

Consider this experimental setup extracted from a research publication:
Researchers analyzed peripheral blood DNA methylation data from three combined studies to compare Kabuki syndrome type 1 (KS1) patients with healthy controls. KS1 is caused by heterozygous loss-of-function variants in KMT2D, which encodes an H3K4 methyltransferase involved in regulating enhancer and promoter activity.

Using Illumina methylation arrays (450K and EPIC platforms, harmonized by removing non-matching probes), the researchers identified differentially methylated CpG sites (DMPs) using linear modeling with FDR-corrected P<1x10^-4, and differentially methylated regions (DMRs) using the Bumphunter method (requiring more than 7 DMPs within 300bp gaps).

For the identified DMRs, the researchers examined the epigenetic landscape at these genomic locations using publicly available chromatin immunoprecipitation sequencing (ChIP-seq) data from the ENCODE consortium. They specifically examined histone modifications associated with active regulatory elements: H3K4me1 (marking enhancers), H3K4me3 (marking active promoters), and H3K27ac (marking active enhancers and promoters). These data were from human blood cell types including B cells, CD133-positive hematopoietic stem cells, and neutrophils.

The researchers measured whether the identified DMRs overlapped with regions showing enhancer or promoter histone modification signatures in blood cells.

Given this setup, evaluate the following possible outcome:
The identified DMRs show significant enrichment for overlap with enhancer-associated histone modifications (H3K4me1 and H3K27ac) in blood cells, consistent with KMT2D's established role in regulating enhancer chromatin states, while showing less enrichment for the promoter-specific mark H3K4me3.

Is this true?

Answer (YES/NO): NO